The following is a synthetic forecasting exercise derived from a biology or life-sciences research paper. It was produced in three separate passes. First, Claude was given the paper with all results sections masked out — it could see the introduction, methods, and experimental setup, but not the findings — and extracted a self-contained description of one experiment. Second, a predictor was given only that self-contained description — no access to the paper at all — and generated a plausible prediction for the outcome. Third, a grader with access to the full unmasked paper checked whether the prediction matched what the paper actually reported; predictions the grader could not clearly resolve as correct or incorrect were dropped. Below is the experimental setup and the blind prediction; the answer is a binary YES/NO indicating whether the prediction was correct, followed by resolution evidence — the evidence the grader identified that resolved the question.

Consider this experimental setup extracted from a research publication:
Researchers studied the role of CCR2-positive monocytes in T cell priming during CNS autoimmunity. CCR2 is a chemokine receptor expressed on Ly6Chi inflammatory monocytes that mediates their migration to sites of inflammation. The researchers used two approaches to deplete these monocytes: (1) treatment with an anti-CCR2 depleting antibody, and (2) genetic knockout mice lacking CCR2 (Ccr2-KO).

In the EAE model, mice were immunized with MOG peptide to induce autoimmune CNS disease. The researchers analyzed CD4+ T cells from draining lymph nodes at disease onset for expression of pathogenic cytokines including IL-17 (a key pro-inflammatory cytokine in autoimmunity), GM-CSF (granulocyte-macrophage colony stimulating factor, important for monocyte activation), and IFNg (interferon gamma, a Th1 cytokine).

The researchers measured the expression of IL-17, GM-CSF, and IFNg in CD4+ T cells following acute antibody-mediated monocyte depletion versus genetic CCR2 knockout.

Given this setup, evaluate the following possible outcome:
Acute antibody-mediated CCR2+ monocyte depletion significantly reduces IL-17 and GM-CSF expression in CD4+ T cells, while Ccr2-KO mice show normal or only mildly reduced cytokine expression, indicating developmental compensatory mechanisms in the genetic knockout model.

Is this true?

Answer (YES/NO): NO